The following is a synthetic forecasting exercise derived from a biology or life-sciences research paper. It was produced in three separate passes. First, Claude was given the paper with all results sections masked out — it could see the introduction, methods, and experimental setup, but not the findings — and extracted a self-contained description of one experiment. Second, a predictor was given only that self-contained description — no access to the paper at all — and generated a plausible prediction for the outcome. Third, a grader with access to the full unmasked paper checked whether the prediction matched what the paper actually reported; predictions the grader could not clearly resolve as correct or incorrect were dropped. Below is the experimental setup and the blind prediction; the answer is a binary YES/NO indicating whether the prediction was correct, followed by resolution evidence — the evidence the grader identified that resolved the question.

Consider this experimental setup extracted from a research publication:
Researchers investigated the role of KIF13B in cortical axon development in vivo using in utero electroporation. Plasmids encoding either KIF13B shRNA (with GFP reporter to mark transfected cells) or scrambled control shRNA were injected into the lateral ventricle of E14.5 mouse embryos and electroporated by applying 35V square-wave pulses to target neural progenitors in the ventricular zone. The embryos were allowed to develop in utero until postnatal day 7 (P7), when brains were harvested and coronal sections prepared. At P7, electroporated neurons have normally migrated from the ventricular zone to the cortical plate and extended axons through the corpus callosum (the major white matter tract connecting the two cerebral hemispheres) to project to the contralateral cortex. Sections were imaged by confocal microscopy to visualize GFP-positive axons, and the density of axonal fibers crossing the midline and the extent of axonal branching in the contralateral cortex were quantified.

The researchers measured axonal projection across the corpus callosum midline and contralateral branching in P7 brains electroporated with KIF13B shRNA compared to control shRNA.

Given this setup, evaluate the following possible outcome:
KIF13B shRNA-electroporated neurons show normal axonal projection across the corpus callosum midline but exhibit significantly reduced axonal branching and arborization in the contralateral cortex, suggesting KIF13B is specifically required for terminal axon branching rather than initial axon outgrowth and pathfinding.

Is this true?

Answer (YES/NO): YES